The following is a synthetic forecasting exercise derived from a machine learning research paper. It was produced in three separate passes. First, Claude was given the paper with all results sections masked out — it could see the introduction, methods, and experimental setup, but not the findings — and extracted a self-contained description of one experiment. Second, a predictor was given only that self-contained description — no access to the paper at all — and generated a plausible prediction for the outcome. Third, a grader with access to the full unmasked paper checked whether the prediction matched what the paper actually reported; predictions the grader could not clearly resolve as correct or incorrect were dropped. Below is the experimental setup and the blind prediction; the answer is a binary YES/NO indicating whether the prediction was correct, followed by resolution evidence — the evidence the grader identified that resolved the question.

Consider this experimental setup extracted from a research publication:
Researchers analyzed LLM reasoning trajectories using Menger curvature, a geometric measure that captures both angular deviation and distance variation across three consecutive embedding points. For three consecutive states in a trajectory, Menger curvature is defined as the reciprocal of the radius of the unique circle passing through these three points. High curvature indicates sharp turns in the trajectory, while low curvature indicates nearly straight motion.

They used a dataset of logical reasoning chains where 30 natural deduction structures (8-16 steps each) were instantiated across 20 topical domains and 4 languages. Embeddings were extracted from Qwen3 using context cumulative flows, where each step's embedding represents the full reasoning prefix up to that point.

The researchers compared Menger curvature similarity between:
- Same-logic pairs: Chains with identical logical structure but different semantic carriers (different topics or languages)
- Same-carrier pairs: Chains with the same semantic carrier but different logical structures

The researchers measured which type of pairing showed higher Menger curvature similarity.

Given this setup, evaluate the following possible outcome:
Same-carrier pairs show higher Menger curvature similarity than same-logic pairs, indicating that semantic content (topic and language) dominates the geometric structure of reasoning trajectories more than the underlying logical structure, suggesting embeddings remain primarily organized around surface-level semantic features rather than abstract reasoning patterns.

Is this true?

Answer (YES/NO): NO